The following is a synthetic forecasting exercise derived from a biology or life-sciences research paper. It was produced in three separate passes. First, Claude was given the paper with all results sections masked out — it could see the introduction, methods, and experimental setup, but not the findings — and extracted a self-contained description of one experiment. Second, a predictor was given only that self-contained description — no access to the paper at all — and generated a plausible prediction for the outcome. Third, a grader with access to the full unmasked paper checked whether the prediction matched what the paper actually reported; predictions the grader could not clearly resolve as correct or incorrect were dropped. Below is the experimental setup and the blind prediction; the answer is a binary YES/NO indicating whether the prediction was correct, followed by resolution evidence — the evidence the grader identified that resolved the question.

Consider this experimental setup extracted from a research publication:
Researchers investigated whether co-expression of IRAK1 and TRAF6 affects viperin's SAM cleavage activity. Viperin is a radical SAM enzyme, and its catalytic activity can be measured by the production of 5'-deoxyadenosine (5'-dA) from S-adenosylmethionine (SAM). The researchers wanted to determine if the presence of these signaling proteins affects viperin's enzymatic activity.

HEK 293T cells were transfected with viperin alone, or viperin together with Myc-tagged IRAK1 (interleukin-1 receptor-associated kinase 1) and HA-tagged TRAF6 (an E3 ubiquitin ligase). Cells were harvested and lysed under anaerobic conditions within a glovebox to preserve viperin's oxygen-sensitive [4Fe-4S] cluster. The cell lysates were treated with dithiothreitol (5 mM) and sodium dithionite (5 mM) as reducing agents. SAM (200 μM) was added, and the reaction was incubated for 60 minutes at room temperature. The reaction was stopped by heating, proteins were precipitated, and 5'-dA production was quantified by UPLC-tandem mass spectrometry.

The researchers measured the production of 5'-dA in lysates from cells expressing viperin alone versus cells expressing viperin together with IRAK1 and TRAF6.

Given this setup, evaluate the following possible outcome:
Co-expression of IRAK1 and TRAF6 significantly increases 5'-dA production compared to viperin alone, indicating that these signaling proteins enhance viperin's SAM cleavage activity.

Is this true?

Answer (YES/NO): YES